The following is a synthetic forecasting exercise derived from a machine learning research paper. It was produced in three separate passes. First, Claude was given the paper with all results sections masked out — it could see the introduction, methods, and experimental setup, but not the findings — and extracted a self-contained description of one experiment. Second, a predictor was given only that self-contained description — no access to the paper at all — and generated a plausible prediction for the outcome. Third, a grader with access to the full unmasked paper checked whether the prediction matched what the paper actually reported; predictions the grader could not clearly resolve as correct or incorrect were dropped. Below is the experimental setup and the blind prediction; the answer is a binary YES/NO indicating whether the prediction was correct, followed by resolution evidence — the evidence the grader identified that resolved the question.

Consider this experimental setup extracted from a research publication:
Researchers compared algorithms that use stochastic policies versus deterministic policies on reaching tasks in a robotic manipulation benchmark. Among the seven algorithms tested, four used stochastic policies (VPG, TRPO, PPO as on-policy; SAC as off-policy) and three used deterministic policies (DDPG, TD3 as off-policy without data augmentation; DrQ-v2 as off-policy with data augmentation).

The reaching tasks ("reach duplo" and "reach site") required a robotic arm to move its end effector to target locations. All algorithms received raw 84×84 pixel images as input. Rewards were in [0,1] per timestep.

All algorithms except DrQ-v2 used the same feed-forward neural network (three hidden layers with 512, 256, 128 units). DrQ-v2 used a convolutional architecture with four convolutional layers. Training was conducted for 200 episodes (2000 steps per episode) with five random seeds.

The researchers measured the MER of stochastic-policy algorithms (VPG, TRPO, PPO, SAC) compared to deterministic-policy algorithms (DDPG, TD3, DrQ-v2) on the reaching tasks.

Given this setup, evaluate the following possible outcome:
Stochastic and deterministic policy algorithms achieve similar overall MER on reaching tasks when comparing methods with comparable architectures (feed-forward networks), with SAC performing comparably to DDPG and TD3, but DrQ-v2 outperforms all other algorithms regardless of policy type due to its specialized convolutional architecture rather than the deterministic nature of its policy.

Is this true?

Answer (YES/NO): NO